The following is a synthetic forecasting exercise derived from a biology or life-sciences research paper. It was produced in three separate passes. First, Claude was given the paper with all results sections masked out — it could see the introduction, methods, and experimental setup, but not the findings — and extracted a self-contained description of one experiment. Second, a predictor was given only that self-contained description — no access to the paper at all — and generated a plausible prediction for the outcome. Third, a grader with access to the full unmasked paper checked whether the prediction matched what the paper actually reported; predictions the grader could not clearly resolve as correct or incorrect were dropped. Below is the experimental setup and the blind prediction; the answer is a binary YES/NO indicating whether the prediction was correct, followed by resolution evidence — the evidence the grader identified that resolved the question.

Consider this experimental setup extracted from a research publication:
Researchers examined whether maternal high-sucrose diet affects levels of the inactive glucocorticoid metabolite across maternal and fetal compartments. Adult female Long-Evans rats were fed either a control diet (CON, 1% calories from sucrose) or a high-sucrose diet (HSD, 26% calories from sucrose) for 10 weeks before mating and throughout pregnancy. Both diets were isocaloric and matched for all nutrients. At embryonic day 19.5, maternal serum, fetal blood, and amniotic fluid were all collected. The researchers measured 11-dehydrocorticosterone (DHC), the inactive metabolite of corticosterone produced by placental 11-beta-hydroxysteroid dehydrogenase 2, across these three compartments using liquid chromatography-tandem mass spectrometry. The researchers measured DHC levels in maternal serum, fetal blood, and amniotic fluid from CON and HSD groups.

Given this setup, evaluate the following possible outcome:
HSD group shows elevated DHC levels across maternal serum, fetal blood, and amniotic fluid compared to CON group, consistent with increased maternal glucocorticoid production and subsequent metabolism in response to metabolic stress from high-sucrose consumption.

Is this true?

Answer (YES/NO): NO